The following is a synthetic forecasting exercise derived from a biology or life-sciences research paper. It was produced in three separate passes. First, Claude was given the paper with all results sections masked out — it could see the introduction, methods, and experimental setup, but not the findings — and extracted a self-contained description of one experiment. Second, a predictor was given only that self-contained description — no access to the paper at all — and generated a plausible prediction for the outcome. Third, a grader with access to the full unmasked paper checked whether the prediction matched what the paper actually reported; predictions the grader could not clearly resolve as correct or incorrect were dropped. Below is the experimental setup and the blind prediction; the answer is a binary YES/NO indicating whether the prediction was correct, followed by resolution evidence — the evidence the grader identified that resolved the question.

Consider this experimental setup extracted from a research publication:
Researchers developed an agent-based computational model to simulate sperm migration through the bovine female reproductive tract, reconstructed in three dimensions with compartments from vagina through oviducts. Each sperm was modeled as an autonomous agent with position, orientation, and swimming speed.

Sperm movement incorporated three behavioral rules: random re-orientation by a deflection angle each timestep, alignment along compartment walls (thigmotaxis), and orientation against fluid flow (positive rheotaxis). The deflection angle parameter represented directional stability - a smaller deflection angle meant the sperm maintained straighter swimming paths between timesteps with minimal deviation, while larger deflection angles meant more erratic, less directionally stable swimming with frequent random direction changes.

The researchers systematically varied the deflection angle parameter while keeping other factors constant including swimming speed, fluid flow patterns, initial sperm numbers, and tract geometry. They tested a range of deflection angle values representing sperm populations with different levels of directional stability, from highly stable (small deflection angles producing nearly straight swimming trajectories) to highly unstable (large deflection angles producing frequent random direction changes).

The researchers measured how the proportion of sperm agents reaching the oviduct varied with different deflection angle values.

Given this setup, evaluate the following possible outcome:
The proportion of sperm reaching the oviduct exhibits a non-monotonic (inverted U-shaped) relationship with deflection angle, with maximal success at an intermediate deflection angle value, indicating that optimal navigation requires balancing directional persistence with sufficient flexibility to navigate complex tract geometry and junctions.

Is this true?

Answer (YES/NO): NO